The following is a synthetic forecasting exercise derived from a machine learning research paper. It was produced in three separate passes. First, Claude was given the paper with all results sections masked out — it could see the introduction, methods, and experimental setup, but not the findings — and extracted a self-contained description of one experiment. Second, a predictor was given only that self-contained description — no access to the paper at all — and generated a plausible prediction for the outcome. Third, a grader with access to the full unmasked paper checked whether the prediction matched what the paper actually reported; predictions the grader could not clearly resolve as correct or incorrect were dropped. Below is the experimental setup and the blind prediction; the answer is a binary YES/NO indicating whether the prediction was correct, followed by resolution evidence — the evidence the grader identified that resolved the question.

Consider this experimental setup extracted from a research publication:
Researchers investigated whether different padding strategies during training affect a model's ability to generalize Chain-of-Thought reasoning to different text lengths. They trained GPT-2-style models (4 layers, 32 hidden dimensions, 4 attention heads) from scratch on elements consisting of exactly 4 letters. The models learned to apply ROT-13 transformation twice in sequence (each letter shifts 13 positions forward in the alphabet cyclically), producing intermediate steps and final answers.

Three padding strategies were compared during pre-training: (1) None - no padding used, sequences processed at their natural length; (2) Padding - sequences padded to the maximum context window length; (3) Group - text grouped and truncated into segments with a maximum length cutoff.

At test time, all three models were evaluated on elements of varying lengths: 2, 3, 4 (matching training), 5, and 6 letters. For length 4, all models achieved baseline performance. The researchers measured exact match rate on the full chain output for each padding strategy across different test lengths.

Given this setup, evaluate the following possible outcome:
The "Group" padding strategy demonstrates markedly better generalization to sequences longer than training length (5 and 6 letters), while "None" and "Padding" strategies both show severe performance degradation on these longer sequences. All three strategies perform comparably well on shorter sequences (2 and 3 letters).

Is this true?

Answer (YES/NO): NO